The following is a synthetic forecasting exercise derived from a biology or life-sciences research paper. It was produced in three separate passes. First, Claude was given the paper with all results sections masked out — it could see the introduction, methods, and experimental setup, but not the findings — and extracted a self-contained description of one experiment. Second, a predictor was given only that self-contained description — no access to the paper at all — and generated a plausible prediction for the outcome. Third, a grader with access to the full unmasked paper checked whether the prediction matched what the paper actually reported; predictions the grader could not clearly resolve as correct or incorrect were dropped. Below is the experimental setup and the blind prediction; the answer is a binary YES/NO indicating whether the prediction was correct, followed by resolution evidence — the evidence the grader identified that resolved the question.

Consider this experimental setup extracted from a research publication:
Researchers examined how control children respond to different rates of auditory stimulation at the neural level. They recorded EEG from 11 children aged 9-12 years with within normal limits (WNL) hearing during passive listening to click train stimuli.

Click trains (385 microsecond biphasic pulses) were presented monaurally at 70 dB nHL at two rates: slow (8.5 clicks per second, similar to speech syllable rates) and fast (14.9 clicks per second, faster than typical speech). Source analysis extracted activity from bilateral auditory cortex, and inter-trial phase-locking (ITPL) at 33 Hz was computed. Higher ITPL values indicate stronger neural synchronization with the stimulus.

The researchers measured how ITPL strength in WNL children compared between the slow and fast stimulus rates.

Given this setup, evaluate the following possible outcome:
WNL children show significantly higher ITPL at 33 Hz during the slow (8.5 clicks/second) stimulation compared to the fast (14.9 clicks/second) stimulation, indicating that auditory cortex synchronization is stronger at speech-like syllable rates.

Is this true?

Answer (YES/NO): NO